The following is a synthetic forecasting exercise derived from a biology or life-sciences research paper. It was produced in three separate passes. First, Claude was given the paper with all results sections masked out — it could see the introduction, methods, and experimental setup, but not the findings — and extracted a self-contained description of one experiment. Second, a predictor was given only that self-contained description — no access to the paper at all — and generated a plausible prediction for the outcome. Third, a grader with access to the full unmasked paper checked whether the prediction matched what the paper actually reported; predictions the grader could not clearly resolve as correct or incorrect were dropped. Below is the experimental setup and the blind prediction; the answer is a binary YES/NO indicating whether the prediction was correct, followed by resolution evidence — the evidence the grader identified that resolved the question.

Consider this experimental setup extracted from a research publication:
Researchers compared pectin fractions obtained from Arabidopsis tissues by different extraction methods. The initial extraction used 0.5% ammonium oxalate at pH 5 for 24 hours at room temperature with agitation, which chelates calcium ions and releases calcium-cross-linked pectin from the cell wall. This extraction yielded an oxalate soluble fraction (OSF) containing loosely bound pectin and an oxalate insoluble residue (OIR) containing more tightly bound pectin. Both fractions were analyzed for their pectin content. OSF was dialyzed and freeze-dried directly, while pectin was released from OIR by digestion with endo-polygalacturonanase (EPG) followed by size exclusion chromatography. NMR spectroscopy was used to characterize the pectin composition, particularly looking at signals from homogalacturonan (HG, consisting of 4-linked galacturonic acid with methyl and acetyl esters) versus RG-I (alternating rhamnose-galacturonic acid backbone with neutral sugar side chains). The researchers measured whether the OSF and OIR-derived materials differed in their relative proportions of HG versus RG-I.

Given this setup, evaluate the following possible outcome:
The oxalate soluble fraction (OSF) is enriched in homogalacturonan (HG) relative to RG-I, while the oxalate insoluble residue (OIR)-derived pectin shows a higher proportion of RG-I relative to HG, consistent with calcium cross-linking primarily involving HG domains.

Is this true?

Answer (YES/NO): YES